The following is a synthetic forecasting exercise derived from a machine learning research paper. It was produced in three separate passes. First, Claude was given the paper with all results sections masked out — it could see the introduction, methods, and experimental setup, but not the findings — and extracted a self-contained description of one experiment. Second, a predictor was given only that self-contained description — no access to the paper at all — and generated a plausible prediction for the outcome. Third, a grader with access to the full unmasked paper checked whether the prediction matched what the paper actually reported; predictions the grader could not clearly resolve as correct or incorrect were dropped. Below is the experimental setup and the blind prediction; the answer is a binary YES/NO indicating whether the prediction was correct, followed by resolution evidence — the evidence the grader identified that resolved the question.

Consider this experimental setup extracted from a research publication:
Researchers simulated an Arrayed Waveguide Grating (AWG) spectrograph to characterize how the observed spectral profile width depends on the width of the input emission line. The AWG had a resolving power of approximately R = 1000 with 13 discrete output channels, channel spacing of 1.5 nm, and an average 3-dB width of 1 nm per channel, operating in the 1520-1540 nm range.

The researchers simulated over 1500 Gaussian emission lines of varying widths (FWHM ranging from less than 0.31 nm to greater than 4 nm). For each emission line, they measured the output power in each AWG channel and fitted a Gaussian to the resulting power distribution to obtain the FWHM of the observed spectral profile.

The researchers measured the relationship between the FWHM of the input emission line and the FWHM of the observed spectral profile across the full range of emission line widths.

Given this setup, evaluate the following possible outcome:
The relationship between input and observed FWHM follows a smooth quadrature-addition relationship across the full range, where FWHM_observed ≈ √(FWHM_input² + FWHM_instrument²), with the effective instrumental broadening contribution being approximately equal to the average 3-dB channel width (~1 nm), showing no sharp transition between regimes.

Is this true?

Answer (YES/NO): NO